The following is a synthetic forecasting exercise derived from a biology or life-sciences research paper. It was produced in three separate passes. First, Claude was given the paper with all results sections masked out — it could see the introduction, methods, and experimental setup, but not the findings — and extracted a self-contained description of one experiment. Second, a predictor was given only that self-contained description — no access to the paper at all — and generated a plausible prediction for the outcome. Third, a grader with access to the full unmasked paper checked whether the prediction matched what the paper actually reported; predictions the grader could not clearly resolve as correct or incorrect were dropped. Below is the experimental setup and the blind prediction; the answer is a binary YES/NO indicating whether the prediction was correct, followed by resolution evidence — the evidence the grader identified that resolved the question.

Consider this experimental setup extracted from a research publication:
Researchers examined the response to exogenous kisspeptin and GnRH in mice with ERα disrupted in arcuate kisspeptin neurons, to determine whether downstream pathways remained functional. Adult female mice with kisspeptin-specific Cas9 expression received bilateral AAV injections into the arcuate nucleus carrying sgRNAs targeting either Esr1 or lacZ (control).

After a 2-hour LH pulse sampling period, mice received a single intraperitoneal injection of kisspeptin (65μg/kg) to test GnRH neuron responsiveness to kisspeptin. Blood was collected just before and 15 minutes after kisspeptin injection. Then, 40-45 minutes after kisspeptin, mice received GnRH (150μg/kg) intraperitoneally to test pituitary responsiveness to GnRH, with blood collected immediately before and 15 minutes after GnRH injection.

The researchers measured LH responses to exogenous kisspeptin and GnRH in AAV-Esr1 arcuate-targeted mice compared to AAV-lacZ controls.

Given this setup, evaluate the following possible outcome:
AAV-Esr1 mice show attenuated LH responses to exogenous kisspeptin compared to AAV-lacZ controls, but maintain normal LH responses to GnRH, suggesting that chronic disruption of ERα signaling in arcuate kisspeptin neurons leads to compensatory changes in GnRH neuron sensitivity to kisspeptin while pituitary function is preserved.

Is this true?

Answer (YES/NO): NO